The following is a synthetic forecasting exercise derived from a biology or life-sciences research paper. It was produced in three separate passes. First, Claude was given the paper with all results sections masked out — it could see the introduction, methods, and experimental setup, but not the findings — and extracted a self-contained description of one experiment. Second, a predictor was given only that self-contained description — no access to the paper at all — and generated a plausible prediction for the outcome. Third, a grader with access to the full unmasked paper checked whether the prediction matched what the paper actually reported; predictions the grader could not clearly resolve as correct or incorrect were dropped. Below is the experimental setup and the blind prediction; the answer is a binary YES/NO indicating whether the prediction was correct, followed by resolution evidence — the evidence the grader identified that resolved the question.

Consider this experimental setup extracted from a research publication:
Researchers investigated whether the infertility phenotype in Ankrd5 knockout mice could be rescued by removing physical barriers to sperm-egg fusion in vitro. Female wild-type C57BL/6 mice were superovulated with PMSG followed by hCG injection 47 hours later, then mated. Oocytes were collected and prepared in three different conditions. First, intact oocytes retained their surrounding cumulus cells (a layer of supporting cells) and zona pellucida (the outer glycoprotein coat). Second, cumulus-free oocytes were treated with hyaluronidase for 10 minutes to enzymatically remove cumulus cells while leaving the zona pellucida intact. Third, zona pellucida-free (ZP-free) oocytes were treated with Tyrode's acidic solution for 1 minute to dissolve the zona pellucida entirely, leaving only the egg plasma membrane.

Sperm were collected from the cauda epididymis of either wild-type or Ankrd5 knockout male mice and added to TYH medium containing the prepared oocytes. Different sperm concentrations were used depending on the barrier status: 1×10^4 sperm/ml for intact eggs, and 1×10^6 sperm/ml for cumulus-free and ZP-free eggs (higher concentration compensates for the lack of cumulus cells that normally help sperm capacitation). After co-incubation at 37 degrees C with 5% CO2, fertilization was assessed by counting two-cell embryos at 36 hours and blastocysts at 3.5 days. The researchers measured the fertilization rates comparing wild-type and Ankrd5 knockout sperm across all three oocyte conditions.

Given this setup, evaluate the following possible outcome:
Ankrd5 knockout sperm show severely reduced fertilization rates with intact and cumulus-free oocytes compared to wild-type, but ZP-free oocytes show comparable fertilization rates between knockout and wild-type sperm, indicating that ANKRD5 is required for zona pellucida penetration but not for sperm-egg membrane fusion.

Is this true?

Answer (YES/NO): YES